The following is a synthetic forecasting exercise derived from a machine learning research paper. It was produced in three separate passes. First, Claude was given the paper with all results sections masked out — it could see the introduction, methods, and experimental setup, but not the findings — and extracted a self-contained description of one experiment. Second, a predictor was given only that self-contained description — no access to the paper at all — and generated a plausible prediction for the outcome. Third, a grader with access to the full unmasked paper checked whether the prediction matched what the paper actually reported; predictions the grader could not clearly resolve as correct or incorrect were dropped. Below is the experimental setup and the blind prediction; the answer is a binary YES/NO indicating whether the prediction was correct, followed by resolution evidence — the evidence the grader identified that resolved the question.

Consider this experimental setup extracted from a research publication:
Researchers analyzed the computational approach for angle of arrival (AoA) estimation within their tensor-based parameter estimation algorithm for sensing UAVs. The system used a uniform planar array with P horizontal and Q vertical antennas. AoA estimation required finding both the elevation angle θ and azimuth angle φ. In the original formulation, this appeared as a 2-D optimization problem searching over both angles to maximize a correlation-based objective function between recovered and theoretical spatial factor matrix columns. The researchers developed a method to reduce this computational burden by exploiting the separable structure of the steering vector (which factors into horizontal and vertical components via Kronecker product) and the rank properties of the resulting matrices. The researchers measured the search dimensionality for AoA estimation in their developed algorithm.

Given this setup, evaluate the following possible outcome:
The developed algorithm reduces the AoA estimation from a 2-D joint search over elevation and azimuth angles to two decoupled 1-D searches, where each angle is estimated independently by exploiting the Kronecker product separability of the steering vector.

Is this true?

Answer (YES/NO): YES